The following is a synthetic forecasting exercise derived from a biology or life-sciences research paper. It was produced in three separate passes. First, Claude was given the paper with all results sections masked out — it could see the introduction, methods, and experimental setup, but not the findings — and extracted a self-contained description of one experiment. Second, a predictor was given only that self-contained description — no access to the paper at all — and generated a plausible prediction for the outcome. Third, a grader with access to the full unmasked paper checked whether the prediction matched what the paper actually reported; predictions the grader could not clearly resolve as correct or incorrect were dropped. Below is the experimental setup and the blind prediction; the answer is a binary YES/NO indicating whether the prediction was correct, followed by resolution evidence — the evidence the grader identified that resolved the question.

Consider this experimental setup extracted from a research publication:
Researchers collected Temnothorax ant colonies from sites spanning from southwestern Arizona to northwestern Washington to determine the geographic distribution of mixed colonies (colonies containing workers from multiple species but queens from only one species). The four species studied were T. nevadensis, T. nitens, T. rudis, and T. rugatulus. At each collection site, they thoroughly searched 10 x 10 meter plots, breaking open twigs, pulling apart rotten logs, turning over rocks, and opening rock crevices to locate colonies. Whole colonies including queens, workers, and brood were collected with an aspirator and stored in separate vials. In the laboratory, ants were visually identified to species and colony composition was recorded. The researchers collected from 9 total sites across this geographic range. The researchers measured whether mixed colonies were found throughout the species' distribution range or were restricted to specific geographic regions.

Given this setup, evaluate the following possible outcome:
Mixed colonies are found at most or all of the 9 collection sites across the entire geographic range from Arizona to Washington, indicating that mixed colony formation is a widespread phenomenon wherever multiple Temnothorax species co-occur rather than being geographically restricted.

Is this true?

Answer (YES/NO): NO